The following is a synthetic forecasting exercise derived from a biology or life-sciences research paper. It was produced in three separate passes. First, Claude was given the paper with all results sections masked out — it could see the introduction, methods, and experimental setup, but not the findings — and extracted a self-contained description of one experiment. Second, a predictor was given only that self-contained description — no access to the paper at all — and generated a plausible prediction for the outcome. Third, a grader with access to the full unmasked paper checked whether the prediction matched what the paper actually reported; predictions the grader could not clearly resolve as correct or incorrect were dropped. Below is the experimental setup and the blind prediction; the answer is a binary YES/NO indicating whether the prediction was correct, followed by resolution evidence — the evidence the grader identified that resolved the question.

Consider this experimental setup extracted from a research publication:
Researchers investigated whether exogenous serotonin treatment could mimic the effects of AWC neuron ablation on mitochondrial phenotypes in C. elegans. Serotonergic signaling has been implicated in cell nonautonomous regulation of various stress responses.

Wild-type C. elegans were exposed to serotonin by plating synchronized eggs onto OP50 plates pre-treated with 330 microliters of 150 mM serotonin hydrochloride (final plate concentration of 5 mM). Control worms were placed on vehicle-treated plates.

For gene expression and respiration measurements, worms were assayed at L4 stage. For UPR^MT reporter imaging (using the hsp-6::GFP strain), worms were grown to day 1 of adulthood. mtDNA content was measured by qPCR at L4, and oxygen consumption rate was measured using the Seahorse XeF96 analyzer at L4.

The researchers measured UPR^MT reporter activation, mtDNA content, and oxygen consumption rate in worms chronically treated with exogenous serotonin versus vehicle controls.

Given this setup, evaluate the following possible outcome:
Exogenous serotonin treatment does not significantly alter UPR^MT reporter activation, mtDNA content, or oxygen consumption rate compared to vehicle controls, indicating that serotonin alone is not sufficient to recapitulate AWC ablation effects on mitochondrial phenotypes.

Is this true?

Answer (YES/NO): NO